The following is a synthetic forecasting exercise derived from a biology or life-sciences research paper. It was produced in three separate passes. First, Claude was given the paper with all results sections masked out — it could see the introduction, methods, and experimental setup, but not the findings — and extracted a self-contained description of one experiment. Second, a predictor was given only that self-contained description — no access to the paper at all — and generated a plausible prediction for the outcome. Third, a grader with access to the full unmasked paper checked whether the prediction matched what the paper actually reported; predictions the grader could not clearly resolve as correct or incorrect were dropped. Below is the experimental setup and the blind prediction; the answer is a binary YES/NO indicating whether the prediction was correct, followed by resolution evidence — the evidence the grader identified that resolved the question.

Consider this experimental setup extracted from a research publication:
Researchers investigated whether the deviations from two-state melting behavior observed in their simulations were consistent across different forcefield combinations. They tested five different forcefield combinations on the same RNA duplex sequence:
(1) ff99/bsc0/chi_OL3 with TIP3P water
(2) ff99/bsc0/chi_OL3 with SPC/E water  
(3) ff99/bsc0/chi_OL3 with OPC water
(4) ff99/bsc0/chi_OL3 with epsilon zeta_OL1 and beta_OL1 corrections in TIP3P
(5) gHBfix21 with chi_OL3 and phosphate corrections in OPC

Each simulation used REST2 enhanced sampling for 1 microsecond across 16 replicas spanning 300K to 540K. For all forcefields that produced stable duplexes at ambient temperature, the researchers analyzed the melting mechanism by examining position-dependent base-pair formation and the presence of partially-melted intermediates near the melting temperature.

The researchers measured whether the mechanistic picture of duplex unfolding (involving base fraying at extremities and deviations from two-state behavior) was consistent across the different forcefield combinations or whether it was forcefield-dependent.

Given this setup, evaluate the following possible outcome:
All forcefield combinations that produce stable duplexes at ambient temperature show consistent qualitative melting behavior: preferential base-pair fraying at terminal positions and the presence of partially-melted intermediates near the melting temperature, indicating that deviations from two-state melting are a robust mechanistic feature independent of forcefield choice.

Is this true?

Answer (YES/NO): YES